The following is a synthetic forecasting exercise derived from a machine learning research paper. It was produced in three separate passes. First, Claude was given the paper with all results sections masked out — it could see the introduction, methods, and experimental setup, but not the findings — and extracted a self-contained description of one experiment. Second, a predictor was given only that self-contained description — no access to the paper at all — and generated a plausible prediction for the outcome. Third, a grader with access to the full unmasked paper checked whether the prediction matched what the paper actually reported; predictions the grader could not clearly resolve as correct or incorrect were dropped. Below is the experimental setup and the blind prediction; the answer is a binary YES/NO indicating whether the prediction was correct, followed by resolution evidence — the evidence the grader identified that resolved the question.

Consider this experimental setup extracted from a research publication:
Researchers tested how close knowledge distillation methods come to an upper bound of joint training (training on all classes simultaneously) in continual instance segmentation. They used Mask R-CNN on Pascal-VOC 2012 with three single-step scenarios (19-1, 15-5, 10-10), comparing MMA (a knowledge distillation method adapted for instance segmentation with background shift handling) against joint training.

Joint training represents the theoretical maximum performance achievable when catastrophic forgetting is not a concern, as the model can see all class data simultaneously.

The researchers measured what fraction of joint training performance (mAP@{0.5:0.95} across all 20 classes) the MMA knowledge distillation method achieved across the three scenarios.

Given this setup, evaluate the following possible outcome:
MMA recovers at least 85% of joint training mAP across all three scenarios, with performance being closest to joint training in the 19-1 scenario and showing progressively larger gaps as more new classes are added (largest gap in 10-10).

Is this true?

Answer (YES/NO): NO